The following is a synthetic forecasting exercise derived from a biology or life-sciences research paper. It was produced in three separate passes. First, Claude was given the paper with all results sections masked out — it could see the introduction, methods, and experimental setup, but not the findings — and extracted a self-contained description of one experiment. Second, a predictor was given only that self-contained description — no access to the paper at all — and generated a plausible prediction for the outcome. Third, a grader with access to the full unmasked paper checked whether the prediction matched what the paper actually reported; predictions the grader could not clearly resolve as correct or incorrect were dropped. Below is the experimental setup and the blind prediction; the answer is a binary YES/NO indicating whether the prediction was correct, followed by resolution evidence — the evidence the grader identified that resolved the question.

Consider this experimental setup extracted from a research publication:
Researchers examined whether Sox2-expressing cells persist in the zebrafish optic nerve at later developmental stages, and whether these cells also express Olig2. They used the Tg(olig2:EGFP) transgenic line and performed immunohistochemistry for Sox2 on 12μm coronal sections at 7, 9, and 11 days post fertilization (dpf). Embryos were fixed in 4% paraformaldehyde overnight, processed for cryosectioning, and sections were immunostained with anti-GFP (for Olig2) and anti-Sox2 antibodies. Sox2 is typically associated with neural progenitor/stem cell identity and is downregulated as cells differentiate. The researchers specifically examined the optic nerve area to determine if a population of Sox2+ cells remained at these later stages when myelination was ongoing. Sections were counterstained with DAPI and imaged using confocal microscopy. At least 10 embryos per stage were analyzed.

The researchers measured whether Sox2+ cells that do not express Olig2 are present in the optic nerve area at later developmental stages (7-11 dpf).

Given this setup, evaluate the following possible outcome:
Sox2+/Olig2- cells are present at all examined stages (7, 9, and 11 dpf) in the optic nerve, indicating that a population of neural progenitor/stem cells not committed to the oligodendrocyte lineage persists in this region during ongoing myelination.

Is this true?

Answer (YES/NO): YES